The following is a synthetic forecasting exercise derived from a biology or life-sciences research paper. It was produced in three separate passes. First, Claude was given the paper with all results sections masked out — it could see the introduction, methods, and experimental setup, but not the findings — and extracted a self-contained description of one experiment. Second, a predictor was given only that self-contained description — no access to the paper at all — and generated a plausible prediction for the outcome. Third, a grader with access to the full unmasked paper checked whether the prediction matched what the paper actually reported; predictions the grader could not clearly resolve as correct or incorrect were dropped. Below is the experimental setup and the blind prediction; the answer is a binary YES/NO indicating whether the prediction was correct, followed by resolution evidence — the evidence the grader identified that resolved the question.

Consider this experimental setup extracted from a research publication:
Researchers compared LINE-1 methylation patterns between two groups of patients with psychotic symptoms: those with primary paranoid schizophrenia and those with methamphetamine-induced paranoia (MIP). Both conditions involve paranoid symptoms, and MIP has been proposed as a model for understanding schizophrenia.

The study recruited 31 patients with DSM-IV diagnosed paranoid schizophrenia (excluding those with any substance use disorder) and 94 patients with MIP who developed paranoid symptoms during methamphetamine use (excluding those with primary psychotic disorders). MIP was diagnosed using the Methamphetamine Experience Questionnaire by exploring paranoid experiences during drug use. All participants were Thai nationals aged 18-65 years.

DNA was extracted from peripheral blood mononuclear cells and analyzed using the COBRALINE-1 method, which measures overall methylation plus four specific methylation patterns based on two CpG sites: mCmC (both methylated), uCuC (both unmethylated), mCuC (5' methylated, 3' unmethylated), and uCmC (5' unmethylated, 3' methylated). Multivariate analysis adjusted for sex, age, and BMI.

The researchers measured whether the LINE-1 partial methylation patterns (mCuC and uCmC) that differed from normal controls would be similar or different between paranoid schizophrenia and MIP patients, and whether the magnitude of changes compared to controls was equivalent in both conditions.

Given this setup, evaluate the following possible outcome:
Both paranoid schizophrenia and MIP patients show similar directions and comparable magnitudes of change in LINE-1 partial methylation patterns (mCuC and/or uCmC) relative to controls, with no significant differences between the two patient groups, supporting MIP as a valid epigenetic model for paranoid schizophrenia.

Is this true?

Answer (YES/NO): NO